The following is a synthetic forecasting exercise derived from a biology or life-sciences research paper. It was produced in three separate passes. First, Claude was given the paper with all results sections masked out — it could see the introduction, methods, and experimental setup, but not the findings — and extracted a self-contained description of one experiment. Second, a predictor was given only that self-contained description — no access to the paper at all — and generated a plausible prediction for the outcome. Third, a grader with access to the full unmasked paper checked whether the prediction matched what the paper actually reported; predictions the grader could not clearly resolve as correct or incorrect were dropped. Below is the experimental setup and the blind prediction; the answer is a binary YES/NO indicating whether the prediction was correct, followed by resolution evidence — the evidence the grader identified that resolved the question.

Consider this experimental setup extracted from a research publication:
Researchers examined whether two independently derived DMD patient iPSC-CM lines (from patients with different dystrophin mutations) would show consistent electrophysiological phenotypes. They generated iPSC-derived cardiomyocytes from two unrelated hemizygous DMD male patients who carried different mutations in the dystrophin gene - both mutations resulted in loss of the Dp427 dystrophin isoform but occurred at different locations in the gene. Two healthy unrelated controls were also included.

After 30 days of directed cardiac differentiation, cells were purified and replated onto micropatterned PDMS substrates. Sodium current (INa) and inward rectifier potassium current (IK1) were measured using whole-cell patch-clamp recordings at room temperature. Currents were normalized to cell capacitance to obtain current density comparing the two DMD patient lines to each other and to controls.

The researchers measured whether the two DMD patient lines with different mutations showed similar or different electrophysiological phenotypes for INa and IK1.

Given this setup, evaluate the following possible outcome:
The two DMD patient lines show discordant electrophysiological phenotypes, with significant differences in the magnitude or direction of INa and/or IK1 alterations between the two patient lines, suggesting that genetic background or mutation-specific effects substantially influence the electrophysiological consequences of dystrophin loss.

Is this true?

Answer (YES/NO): NO